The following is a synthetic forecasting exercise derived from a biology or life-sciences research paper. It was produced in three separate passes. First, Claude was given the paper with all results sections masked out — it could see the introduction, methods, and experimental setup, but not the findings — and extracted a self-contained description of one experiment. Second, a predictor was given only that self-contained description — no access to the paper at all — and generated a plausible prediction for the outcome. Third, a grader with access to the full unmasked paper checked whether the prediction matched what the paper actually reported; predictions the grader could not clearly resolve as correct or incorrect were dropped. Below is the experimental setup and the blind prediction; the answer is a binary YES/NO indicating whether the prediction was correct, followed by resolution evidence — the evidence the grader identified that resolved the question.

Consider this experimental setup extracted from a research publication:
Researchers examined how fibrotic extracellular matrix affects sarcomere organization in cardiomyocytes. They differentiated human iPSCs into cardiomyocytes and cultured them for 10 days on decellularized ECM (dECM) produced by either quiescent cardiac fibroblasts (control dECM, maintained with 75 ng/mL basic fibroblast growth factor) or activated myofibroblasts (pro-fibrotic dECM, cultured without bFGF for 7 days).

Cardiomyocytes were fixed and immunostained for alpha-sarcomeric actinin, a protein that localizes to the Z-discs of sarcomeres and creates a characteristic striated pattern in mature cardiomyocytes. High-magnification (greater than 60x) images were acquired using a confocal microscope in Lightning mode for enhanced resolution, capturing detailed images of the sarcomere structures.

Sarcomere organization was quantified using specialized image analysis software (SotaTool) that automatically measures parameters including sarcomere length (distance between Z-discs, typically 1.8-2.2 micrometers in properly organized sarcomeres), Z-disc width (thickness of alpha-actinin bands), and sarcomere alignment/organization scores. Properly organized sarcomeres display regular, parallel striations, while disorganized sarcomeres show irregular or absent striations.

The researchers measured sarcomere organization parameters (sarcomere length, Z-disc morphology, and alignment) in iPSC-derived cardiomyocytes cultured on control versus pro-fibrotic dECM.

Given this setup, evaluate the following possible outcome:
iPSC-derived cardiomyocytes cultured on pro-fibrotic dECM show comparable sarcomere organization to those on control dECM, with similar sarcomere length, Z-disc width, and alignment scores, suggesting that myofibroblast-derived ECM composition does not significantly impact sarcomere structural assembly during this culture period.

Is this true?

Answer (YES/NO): NO